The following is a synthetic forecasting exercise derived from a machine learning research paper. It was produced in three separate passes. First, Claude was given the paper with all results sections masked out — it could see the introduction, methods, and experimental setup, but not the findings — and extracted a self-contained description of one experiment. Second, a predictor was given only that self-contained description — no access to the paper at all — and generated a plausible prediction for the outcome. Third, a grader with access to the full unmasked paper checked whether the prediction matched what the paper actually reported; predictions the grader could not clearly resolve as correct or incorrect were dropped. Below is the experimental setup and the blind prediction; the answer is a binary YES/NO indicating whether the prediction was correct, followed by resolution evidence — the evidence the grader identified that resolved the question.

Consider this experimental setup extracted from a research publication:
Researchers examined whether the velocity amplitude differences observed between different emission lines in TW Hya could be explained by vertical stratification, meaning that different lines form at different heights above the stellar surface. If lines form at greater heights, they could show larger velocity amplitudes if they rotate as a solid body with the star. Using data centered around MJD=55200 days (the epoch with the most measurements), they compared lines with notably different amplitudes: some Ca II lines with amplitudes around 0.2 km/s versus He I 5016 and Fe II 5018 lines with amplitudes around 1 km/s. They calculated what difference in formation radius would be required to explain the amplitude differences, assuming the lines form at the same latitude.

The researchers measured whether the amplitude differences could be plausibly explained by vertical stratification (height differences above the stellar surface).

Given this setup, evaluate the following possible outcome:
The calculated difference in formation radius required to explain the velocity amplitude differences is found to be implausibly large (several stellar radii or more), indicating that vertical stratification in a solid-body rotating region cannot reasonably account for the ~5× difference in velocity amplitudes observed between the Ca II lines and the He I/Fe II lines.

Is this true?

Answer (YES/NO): YES